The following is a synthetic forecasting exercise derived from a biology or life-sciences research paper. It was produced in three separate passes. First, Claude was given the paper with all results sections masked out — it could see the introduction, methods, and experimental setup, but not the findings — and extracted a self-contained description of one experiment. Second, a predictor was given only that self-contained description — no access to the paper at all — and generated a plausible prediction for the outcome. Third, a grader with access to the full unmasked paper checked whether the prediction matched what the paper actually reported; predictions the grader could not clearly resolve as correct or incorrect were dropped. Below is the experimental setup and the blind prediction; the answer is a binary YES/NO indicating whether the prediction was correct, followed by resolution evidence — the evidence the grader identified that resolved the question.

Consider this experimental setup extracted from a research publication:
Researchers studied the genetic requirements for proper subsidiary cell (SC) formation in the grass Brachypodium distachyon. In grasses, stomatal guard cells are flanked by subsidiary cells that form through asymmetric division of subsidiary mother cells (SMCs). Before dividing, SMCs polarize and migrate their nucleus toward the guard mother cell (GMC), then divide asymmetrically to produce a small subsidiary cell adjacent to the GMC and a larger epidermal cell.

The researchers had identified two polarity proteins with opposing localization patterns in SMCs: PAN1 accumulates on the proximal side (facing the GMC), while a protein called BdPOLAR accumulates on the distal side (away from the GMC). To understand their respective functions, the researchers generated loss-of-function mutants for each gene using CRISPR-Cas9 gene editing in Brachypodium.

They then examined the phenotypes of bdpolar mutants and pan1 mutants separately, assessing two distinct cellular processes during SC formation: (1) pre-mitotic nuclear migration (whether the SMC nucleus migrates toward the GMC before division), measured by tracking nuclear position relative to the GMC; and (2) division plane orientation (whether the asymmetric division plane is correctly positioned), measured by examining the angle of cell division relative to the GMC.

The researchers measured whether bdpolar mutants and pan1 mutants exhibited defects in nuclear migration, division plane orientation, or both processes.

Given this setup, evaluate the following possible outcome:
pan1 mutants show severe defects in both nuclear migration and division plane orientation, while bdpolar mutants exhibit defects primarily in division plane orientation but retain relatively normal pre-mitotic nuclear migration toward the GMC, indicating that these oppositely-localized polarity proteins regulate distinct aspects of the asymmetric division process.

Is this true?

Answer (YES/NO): NO